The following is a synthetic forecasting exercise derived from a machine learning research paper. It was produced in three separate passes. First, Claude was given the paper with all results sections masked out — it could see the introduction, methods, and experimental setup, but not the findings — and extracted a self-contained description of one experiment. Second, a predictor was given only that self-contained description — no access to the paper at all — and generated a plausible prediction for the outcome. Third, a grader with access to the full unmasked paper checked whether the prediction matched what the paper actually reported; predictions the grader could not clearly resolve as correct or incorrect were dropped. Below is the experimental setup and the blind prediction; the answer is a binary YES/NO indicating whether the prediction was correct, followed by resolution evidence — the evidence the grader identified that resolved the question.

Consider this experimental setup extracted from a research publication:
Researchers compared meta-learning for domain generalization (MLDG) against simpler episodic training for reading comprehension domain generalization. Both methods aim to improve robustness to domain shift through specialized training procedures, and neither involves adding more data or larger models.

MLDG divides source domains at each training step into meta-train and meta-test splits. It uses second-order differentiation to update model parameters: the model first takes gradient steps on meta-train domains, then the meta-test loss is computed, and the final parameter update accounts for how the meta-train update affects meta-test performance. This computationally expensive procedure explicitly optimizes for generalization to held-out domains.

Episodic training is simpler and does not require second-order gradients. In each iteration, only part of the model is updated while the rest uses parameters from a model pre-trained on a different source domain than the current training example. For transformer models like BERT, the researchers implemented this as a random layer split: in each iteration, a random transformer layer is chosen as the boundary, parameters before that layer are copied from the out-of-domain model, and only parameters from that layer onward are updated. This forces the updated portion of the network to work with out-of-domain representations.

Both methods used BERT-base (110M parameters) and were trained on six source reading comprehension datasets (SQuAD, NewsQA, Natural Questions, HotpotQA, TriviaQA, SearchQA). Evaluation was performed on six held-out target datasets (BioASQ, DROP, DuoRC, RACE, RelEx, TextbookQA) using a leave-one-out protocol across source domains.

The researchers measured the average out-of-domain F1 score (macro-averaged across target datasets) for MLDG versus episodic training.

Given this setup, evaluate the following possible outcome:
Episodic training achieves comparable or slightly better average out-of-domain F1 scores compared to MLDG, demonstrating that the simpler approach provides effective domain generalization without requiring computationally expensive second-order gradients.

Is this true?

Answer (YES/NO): YES